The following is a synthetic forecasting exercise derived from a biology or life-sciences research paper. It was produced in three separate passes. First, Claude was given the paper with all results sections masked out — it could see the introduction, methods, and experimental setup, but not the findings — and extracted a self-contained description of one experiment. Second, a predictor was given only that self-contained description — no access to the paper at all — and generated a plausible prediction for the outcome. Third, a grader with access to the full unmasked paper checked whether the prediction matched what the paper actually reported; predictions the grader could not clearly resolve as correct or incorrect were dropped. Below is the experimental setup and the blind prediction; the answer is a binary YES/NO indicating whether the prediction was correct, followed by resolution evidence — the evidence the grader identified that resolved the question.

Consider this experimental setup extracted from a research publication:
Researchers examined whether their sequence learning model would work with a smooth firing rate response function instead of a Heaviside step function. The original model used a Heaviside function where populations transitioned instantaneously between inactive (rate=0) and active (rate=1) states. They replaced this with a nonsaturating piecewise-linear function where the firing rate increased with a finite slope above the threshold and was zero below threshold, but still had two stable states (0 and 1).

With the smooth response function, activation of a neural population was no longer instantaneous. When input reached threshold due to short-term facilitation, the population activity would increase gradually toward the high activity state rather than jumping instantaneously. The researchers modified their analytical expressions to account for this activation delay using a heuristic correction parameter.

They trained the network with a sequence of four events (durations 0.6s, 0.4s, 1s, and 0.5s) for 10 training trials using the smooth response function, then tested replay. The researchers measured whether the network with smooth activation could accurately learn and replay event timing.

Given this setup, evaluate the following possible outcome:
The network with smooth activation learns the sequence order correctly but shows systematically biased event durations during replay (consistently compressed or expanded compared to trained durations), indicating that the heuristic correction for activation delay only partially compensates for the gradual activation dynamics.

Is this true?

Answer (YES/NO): NO